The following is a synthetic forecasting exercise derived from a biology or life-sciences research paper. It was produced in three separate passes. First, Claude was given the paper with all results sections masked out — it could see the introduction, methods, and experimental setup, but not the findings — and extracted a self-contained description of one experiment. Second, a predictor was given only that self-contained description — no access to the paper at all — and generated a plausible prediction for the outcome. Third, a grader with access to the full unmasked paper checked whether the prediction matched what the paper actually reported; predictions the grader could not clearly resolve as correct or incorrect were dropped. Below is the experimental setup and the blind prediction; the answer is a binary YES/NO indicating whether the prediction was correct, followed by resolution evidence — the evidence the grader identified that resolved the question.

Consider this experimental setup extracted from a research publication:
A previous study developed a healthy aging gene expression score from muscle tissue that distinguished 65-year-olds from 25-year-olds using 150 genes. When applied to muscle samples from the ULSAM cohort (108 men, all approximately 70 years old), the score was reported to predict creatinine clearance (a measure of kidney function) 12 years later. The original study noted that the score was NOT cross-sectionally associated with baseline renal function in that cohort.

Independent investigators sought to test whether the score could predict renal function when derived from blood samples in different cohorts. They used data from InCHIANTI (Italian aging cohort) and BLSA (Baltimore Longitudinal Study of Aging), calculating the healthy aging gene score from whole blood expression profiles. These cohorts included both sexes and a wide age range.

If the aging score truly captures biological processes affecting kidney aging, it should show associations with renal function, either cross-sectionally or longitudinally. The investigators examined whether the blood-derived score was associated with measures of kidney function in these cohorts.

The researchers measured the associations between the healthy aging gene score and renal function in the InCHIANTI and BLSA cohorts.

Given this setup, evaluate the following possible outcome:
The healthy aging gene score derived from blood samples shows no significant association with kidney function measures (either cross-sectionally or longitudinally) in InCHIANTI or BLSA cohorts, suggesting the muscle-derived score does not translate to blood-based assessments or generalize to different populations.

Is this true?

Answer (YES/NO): NO